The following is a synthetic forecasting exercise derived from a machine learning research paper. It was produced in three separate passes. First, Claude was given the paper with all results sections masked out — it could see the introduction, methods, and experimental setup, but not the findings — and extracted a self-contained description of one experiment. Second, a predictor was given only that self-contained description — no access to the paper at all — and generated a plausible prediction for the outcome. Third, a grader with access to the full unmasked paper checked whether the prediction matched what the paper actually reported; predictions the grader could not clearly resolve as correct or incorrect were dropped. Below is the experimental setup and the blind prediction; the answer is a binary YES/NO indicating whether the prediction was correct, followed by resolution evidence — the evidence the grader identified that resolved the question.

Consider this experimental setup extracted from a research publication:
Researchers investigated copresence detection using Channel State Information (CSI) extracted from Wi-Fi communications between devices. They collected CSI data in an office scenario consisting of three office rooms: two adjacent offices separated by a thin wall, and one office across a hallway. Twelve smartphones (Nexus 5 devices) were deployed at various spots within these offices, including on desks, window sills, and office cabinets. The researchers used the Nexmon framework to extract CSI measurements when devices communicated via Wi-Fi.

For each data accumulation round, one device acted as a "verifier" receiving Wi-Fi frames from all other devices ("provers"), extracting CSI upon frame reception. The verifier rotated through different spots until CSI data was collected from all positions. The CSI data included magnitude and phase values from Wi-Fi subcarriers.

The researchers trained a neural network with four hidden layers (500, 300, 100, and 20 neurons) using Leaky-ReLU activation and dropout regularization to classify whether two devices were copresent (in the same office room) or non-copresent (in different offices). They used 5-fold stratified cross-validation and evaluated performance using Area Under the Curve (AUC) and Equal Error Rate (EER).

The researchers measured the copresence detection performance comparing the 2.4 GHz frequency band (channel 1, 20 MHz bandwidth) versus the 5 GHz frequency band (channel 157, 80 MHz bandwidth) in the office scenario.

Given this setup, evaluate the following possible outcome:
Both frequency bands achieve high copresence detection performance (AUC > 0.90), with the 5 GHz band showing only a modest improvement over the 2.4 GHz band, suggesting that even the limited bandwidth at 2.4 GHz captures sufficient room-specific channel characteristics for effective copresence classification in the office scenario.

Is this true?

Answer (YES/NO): NO